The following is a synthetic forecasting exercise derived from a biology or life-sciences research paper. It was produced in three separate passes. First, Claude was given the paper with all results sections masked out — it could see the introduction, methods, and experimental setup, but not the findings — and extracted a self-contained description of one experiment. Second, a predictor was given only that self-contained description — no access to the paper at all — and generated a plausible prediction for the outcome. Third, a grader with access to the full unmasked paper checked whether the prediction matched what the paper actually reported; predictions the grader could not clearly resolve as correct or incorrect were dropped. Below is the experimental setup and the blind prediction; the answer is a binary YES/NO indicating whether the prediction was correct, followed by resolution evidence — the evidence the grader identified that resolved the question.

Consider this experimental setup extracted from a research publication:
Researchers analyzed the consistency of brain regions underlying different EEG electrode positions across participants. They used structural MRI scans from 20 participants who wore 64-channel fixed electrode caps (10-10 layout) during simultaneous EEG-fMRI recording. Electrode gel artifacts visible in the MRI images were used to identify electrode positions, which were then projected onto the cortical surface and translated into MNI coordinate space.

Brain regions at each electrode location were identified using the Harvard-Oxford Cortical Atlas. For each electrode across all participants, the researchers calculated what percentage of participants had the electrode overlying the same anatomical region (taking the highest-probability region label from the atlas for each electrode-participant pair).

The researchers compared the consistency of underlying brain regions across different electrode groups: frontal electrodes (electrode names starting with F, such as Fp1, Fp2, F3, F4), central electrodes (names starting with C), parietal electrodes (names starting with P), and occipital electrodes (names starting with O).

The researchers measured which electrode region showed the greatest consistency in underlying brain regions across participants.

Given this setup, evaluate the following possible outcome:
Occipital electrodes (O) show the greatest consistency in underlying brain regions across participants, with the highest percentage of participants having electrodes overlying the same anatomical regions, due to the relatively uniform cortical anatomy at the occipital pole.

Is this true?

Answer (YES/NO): NO